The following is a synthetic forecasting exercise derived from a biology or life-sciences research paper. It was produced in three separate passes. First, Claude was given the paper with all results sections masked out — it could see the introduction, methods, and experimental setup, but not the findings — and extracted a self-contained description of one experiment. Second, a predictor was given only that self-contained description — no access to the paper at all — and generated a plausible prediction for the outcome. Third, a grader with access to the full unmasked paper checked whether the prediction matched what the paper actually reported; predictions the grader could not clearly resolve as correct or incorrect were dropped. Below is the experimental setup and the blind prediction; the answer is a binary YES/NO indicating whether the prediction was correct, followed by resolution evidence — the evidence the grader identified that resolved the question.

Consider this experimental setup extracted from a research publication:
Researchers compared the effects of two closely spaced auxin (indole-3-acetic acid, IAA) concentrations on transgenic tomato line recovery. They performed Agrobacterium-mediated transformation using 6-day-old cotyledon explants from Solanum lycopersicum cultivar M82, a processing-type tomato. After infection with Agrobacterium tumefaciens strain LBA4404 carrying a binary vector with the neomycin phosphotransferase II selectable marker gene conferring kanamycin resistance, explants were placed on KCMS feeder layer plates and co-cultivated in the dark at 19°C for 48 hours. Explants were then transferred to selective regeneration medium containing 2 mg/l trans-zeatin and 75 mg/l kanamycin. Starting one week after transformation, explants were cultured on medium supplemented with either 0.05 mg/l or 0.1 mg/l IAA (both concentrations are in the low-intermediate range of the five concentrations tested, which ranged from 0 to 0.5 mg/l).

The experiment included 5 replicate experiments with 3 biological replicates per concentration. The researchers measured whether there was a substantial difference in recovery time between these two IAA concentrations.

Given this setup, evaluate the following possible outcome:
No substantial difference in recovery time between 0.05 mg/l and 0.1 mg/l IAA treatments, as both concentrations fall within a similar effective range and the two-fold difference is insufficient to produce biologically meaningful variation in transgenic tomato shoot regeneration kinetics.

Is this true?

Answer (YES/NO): YES